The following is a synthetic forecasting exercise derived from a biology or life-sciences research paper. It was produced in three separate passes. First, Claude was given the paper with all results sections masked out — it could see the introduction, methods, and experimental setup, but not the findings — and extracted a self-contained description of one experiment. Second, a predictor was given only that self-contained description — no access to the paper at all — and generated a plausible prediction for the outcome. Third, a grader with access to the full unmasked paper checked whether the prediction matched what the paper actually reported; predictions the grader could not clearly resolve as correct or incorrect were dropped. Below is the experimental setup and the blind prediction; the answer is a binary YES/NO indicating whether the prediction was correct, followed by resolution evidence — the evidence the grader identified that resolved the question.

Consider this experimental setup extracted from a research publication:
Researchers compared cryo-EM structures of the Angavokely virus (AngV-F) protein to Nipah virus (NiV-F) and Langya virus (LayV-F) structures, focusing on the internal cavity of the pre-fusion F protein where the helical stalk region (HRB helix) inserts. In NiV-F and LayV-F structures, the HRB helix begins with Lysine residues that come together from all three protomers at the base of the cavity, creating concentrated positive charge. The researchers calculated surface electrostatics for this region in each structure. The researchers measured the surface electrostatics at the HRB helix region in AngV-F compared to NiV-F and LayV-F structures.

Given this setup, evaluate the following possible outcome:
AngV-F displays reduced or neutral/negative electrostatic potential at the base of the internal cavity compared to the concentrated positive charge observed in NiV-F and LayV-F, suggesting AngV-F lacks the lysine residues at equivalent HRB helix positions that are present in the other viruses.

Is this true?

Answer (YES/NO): YES